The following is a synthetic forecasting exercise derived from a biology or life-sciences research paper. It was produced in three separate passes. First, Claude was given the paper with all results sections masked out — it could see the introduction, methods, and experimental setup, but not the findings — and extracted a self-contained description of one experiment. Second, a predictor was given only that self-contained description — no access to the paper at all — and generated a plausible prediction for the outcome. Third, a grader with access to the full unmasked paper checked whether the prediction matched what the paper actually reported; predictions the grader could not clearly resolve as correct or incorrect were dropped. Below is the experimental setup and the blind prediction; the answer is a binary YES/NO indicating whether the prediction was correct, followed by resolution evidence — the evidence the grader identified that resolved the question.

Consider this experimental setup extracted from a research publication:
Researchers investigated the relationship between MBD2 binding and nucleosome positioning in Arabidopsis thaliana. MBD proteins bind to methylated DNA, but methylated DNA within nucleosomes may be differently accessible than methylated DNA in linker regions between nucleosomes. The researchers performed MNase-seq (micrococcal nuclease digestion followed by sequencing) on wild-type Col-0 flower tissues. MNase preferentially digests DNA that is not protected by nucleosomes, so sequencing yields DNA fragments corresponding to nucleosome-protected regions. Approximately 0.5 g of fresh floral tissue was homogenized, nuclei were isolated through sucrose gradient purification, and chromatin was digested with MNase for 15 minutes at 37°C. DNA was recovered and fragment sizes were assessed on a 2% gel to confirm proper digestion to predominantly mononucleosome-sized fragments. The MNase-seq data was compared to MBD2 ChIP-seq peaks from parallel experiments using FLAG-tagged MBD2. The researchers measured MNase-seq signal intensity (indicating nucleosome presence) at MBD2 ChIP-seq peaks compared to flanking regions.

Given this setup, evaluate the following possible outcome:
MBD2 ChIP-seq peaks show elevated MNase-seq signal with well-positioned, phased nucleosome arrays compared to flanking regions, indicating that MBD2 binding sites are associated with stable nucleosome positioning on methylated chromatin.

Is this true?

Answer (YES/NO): YES